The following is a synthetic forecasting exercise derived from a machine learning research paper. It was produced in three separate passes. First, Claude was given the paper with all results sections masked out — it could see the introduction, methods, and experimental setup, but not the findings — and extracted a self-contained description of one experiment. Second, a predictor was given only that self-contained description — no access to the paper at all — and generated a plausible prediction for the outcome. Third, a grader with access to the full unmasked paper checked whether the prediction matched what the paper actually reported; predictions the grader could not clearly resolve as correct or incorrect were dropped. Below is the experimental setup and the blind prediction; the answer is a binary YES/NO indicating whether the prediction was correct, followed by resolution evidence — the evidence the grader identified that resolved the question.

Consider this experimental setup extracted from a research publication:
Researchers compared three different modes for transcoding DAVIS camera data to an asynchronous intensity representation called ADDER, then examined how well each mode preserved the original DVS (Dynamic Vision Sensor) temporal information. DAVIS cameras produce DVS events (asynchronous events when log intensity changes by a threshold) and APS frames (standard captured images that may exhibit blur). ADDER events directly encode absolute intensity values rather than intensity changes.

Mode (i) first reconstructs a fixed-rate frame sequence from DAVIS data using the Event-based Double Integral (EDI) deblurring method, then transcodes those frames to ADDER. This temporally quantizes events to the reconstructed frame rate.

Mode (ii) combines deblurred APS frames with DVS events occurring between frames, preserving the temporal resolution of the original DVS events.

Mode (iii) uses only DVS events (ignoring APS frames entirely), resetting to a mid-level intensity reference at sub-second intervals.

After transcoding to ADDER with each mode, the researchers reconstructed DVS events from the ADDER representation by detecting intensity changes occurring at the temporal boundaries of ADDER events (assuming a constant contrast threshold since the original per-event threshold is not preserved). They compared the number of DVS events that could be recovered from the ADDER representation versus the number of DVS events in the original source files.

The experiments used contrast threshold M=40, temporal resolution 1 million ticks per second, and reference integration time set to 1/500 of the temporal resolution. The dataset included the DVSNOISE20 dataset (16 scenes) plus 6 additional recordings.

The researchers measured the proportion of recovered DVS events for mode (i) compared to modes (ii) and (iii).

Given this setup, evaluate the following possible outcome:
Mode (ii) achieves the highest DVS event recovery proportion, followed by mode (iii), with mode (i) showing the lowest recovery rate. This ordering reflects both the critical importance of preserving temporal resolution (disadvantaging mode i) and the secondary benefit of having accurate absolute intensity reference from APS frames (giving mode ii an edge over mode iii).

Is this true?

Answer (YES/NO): NO